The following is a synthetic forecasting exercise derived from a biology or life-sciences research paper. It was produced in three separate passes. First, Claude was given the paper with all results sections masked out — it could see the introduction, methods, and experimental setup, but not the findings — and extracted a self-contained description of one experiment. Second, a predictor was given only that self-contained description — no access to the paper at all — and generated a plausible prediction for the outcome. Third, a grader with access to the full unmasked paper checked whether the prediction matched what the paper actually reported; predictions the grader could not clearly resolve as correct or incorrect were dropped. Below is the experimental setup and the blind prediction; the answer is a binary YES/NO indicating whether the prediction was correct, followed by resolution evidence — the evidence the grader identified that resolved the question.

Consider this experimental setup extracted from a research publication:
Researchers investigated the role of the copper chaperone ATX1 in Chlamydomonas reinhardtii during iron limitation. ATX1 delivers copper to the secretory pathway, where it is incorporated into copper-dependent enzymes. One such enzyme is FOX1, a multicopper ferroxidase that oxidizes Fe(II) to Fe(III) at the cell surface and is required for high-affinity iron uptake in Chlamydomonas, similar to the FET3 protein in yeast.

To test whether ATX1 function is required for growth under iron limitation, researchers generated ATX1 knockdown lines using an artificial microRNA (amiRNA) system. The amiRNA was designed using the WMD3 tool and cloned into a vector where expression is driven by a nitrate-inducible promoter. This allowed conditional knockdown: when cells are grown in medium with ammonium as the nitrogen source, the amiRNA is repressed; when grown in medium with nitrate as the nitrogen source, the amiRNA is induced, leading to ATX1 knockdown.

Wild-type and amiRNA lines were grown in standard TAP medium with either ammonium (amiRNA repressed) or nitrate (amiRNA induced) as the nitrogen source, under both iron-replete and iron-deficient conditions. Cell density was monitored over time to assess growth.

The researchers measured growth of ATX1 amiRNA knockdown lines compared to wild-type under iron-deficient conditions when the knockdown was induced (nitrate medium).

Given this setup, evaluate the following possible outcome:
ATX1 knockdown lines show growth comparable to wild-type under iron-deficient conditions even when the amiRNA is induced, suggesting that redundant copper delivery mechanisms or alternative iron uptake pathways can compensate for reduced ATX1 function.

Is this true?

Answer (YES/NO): NO